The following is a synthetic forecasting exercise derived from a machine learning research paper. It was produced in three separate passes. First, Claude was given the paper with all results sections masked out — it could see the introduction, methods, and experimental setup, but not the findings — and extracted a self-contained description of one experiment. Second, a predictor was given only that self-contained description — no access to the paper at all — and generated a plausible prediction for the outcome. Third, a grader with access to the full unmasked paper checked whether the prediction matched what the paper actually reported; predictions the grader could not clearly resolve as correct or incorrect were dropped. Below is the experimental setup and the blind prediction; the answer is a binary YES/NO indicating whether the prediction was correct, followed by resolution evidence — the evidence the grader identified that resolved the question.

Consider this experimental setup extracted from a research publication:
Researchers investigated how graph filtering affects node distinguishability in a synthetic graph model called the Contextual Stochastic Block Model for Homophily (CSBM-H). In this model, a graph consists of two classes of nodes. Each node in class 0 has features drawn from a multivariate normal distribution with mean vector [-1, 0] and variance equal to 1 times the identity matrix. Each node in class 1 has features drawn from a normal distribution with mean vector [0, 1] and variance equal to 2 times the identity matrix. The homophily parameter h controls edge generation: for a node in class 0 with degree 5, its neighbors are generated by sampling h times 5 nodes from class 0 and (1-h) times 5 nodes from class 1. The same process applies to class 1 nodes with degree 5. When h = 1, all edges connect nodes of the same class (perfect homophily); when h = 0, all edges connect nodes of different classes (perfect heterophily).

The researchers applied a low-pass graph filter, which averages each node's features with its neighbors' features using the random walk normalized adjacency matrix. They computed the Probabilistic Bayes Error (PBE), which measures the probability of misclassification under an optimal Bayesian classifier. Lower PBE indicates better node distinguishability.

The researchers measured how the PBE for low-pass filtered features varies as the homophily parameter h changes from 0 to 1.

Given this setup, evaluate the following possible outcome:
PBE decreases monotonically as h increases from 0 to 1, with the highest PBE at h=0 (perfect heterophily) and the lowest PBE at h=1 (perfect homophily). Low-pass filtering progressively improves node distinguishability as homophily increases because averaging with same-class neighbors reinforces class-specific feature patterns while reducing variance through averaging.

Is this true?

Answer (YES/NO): NO